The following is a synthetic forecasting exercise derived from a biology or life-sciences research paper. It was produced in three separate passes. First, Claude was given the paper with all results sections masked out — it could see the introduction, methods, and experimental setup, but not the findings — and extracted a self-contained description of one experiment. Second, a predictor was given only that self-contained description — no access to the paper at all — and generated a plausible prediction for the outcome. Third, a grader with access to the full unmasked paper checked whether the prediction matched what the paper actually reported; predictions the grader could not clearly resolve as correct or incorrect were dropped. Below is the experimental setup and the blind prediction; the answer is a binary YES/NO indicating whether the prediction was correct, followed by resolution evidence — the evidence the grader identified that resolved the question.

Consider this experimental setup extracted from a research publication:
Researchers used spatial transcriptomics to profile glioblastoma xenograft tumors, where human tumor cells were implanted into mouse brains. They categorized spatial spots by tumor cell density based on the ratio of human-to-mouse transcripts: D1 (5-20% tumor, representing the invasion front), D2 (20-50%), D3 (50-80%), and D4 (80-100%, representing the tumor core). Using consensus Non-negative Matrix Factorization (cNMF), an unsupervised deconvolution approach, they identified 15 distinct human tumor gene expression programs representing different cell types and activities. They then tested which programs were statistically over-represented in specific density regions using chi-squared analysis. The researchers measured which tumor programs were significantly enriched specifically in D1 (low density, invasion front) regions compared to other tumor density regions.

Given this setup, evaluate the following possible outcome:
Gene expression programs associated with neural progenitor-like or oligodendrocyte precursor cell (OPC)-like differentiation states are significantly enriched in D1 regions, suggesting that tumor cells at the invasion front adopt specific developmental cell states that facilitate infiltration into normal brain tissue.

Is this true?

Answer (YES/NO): NO